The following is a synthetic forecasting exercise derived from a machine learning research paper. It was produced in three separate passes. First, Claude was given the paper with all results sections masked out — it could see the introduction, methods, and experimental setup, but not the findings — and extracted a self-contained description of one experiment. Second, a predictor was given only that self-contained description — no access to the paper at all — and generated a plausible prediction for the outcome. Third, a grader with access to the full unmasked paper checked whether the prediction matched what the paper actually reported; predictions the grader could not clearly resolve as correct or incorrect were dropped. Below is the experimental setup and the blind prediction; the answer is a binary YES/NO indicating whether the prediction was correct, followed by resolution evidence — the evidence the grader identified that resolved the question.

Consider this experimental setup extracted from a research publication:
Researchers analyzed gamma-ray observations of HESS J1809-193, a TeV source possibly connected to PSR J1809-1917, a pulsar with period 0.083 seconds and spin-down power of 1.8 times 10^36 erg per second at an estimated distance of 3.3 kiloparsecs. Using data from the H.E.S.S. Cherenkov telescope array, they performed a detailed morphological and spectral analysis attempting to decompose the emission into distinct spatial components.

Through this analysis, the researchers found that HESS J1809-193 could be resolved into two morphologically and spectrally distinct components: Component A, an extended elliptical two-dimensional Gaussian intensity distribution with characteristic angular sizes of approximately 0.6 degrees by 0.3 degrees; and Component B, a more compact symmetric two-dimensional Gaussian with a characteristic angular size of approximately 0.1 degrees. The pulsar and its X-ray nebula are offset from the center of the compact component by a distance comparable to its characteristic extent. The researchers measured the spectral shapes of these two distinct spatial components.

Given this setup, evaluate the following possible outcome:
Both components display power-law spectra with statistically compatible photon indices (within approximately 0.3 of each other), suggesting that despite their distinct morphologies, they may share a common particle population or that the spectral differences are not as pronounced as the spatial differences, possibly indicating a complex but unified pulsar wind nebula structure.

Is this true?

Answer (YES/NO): NO